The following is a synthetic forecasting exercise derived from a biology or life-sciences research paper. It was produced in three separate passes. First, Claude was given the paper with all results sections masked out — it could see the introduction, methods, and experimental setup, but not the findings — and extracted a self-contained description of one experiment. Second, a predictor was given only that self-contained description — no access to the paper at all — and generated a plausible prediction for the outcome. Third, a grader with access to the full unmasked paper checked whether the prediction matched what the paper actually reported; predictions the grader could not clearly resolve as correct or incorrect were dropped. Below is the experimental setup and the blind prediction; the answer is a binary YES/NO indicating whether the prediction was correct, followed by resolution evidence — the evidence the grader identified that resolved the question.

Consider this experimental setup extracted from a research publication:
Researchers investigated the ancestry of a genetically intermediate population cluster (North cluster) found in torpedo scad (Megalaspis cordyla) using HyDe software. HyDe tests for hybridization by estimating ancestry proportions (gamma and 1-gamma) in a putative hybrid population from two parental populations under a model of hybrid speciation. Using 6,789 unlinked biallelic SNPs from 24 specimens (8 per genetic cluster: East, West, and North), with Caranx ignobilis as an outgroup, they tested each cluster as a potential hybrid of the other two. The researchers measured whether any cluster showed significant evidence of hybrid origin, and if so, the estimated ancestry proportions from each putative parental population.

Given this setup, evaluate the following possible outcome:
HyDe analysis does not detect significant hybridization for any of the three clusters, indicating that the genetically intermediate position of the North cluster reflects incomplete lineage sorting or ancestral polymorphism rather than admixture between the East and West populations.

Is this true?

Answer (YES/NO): NO